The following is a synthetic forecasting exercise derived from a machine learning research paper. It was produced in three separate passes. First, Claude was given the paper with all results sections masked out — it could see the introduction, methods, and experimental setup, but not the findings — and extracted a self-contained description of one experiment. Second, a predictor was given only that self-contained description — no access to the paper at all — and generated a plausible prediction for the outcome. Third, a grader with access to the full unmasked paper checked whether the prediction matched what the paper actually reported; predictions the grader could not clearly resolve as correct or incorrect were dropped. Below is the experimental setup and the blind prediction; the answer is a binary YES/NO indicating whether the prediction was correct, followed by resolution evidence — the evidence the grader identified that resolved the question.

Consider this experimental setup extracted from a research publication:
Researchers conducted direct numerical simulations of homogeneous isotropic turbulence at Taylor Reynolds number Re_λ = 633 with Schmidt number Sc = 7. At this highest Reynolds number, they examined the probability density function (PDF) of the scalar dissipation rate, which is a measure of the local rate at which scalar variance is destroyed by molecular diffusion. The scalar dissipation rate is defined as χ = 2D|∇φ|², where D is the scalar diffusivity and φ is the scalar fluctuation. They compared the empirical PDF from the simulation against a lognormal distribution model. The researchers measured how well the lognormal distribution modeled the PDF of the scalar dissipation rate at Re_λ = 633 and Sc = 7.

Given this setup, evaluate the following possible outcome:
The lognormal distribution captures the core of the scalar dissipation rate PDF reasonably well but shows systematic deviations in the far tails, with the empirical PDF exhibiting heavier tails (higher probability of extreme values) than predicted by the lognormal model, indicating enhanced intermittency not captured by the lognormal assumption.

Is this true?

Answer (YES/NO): NO